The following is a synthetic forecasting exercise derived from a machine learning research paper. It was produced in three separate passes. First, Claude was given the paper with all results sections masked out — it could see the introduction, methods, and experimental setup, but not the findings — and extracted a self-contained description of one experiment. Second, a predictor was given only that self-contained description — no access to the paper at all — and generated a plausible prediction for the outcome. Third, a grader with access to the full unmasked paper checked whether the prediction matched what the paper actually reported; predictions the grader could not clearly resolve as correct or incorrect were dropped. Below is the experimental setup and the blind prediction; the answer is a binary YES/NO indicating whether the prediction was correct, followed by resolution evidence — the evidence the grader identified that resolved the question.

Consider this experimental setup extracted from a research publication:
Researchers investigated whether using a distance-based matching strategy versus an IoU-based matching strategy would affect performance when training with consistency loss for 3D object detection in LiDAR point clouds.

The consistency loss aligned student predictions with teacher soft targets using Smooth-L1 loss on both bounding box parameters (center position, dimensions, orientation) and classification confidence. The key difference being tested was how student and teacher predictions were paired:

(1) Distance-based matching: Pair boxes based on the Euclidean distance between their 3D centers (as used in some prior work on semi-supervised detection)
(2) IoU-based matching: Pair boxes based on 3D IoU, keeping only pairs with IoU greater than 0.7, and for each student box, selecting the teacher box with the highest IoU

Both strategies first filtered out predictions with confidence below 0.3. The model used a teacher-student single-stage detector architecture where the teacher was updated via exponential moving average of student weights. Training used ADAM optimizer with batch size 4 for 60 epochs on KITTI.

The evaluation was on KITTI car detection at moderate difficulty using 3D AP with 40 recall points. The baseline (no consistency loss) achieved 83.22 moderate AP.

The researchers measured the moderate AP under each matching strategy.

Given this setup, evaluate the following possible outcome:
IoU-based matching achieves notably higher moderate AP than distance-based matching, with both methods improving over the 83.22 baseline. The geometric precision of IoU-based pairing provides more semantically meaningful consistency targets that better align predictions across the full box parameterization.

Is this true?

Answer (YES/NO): NO